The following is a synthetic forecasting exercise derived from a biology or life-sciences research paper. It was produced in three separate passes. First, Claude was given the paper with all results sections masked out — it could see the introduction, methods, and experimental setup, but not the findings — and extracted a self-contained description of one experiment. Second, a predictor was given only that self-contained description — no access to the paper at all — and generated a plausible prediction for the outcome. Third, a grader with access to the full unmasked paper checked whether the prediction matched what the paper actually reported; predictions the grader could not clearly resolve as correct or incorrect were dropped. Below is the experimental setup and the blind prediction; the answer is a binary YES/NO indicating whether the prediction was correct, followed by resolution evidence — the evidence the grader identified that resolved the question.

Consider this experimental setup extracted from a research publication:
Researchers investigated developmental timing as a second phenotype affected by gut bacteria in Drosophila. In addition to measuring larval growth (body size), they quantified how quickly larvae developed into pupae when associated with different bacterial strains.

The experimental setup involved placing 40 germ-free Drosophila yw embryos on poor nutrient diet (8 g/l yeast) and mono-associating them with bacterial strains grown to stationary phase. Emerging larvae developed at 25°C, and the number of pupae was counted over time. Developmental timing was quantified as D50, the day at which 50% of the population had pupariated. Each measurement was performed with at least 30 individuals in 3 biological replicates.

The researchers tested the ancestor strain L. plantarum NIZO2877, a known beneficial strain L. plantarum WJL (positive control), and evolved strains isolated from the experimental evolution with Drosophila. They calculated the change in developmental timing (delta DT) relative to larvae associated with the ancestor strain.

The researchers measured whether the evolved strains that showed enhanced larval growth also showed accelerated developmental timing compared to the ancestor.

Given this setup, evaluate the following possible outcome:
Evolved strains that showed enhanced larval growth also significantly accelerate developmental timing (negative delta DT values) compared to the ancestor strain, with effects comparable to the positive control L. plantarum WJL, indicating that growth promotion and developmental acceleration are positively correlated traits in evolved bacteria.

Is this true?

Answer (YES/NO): YES